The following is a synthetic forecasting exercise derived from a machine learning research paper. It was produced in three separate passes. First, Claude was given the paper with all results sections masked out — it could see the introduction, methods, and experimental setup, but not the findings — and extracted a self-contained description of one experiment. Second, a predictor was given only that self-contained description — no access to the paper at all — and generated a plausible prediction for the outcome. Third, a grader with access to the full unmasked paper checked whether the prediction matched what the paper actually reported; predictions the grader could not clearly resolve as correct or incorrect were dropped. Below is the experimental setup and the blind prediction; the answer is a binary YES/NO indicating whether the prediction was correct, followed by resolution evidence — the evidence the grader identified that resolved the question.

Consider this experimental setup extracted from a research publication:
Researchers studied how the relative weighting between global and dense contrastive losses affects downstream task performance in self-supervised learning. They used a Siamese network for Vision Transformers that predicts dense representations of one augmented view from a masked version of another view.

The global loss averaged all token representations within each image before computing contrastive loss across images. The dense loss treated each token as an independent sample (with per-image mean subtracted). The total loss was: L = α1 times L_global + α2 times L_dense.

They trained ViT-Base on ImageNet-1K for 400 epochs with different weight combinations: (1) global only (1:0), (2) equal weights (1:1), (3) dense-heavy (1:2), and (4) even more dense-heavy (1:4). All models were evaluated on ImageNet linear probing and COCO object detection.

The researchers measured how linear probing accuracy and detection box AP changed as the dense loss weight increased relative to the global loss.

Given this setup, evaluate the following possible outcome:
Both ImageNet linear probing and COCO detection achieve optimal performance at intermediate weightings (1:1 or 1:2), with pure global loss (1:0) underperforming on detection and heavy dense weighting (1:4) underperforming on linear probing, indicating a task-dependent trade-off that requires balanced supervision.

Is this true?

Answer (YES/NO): NO